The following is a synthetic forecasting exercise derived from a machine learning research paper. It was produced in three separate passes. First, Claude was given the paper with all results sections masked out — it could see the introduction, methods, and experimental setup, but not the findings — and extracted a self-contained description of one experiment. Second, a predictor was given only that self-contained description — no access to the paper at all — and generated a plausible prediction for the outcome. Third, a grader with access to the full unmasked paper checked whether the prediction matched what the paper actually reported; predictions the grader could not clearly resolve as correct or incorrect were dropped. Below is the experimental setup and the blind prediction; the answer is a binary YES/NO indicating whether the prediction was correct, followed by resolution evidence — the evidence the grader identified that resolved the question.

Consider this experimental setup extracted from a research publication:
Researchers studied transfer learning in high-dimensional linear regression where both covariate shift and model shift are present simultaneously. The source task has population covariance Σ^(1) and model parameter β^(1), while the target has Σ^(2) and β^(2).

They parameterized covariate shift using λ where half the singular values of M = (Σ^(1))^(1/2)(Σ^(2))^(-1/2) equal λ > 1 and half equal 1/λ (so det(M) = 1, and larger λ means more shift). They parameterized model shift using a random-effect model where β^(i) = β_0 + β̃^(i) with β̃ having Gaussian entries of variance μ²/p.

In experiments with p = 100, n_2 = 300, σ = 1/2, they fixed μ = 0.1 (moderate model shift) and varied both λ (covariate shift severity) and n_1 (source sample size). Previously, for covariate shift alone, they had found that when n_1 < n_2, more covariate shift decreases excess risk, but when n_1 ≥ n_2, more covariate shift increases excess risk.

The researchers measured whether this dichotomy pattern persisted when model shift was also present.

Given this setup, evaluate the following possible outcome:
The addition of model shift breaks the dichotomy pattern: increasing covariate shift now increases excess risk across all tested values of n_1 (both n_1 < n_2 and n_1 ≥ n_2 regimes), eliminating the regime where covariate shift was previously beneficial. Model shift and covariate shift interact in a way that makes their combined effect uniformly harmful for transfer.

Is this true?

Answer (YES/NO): NO